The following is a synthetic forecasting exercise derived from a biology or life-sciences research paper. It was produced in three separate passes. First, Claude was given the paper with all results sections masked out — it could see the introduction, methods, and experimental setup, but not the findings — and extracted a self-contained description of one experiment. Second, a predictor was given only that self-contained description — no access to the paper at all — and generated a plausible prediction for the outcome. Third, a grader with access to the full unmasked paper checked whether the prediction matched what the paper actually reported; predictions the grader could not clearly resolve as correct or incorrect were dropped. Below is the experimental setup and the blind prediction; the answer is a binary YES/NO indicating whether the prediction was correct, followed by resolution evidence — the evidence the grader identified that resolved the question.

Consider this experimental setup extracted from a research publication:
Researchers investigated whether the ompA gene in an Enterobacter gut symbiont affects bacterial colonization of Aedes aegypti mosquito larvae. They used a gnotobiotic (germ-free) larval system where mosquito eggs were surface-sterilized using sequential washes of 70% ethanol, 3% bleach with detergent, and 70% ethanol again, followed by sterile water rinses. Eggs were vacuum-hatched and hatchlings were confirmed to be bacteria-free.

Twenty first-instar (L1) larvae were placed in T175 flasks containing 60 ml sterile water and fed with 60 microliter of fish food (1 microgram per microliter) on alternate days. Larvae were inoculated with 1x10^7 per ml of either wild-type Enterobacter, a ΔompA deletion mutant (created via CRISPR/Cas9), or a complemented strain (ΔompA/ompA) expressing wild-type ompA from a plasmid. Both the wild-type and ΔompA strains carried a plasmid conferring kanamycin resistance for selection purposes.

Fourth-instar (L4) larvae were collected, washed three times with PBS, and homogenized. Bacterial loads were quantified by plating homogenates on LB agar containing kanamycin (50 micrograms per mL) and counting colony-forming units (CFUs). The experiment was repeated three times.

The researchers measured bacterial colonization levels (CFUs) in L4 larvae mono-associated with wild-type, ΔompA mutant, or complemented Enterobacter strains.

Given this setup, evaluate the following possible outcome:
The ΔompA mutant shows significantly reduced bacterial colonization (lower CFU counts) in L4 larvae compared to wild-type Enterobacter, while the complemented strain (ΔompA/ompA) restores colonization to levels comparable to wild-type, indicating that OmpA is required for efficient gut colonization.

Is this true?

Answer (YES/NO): YES